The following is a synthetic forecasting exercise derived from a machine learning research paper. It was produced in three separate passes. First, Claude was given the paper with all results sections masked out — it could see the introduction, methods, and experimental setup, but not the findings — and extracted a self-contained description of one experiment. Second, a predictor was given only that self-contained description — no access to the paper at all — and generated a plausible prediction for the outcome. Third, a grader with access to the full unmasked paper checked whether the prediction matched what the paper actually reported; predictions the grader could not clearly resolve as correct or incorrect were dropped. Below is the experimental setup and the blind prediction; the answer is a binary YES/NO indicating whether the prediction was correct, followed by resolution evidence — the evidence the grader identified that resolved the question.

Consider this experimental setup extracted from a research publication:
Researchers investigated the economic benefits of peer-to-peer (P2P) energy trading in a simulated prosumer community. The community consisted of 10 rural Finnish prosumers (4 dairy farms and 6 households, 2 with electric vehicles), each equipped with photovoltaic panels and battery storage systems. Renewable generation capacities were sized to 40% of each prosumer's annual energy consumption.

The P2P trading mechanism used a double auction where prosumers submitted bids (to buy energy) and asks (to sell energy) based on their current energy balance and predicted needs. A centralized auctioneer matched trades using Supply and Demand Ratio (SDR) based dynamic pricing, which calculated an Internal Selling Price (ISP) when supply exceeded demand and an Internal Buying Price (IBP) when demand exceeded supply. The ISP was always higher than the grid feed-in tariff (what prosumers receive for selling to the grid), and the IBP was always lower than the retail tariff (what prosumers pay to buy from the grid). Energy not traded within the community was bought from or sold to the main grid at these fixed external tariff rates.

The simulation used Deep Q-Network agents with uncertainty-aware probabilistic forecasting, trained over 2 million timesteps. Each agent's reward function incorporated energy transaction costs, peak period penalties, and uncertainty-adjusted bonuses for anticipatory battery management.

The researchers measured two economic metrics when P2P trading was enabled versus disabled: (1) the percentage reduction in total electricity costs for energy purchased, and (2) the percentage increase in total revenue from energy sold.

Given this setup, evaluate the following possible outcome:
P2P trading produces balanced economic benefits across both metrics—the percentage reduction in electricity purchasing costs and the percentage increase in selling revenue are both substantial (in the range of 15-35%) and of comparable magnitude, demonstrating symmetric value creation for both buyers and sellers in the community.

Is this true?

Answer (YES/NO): NO